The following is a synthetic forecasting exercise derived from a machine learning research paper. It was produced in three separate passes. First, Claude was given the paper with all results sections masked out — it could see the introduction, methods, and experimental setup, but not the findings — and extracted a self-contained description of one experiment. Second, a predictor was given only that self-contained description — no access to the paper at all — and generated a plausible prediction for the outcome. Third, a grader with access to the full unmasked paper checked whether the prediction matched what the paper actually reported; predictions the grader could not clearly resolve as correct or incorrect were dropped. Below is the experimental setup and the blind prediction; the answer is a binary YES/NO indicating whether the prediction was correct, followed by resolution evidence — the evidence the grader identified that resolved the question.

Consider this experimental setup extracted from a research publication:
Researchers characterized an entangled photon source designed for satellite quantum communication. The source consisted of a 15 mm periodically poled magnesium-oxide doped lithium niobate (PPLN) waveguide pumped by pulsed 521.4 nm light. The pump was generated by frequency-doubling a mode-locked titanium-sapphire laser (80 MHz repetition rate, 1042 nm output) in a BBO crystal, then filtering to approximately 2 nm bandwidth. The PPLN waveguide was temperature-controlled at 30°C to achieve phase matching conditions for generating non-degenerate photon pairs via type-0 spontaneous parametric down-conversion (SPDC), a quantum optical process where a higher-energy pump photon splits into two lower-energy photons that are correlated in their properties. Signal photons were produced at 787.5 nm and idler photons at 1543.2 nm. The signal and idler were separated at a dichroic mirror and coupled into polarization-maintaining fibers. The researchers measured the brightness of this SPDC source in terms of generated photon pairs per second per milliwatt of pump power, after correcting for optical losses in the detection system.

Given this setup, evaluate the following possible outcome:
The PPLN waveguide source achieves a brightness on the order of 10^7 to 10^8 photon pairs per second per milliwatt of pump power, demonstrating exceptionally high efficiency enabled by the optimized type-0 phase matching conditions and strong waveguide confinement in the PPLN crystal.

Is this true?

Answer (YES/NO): YES